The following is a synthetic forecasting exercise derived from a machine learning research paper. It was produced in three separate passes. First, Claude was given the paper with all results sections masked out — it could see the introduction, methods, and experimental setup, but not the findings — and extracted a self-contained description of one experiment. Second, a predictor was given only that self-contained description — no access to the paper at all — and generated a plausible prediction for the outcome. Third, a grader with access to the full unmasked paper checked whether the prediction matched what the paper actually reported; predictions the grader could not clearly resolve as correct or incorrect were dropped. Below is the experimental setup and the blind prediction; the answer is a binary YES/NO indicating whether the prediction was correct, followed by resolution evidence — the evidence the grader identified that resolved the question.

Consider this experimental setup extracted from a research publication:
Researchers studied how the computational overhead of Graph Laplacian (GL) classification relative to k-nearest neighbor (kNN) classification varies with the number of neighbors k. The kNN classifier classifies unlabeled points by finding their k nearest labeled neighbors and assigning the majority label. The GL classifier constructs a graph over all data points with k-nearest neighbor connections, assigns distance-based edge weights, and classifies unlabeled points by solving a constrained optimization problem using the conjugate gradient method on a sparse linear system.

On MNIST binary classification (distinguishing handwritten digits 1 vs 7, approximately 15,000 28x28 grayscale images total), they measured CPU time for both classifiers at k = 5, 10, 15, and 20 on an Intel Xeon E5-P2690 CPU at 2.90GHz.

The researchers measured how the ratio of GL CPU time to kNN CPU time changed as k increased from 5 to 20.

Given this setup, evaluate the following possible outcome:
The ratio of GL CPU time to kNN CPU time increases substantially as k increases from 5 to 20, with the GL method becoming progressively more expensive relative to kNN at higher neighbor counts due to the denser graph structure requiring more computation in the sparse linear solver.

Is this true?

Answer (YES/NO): NO